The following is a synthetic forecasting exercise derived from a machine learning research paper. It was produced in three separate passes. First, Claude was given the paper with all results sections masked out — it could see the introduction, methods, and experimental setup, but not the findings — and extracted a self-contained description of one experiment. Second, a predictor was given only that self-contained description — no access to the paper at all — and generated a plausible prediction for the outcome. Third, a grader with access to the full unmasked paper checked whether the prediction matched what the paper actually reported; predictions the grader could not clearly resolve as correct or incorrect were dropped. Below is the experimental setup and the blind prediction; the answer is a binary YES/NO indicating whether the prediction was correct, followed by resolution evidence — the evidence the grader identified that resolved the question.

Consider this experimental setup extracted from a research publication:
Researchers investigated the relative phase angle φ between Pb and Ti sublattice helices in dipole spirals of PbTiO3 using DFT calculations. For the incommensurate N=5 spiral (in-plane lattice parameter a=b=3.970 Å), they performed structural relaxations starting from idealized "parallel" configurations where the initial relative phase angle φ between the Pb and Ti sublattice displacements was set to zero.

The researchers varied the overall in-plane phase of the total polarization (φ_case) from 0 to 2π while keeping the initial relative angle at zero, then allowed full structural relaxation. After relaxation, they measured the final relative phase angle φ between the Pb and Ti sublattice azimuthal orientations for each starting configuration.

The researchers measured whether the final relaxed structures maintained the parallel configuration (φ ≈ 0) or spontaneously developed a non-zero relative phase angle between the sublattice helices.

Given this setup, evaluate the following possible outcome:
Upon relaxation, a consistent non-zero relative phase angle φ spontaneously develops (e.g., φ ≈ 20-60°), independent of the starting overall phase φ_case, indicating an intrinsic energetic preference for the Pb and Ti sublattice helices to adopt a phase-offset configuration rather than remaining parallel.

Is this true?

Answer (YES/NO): YES